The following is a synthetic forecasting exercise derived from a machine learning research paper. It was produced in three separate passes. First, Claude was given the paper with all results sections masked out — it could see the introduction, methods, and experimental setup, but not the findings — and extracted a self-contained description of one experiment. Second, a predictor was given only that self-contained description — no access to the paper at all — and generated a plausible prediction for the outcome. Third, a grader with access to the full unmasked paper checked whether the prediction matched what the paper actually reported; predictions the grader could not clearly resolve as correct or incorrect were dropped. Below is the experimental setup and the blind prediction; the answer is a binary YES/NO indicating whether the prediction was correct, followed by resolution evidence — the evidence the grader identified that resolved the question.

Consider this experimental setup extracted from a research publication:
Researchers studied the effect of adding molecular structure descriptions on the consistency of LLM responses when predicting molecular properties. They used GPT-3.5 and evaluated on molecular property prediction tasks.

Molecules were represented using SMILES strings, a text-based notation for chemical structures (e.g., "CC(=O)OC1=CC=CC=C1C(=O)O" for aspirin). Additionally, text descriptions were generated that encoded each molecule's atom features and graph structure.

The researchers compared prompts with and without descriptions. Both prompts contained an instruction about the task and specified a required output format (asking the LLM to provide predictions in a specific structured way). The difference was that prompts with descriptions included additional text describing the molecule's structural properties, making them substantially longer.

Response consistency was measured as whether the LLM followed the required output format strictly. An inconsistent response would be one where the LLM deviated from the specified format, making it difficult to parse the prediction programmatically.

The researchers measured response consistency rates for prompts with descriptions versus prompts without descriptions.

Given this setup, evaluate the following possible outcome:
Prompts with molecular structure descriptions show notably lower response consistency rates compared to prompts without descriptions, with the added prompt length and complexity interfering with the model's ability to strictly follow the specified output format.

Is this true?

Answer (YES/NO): YES